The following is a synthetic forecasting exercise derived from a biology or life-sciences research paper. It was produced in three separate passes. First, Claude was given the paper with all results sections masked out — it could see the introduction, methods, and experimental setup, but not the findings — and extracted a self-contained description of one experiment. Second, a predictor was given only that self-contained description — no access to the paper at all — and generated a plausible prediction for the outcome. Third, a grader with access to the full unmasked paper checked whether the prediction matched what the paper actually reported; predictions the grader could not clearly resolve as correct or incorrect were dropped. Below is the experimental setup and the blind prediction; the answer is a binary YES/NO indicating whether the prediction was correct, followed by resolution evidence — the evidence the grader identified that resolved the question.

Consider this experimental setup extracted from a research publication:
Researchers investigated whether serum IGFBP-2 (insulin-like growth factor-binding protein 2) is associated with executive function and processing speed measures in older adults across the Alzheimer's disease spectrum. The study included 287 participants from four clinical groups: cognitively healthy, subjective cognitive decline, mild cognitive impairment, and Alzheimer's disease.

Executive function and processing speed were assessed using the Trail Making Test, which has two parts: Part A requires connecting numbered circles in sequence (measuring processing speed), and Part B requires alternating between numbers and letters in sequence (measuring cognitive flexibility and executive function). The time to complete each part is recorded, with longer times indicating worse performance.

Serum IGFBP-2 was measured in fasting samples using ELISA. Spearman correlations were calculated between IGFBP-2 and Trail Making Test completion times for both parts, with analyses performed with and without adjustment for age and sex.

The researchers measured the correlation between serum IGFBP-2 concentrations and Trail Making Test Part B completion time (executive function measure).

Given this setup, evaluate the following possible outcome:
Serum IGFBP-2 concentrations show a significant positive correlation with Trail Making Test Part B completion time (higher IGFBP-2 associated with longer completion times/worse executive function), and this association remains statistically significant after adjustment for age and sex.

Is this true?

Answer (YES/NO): NO